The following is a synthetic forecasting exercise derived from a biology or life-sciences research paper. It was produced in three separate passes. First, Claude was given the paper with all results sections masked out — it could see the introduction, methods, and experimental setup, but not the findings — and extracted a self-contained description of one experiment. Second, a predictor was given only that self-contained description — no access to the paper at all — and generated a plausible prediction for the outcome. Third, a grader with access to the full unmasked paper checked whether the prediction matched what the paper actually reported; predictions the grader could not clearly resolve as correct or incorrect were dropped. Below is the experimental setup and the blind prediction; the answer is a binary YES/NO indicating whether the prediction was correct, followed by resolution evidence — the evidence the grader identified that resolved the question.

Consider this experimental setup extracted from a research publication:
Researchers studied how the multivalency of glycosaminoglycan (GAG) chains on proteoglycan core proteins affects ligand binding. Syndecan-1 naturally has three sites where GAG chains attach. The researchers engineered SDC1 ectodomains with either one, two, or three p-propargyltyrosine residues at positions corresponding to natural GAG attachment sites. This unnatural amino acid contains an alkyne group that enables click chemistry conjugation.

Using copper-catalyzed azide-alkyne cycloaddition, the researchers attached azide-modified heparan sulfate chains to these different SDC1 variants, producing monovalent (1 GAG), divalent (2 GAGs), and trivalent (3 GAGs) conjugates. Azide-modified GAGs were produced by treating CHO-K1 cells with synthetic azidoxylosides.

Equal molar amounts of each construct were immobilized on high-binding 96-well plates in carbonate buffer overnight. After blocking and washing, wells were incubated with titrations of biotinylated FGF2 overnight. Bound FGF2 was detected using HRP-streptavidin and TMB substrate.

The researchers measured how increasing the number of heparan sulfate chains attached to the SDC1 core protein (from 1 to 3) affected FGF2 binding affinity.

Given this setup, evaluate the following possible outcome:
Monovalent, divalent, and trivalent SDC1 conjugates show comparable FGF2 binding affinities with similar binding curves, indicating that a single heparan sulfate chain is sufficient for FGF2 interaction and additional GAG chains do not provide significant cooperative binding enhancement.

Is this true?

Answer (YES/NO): NO